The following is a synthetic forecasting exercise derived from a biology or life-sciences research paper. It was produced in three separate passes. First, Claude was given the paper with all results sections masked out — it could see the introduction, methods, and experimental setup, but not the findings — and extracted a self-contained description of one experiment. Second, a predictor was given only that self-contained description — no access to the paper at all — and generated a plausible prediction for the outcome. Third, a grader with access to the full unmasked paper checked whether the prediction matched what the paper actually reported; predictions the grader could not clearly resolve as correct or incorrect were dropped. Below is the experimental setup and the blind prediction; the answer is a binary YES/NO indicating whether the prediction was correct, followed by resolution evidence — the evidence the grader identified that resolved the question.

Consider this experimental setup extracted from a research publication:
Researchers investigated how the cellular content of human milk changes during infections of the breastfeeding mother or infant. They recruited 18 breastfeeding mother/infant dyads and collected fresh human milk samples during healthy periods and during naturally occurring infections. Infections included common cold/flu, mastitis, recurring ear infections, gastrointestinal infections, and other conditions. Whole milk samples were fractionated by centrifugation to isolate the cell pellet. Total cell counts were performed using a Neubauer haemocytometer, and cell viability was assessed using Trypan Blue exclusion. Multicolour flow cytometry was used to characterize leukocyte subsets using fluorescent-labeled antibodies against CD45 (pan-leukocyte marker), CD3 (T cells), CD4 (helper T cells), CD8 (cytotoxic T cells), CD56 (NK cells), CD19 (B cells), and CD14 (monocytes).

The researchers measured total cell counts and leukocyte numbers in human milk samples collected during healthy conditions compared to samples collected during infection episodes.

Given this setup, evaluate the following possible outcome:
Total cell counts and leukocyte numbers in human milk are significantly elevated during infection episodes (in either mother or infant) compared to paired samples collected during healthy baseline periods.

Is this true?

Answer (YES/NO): NO